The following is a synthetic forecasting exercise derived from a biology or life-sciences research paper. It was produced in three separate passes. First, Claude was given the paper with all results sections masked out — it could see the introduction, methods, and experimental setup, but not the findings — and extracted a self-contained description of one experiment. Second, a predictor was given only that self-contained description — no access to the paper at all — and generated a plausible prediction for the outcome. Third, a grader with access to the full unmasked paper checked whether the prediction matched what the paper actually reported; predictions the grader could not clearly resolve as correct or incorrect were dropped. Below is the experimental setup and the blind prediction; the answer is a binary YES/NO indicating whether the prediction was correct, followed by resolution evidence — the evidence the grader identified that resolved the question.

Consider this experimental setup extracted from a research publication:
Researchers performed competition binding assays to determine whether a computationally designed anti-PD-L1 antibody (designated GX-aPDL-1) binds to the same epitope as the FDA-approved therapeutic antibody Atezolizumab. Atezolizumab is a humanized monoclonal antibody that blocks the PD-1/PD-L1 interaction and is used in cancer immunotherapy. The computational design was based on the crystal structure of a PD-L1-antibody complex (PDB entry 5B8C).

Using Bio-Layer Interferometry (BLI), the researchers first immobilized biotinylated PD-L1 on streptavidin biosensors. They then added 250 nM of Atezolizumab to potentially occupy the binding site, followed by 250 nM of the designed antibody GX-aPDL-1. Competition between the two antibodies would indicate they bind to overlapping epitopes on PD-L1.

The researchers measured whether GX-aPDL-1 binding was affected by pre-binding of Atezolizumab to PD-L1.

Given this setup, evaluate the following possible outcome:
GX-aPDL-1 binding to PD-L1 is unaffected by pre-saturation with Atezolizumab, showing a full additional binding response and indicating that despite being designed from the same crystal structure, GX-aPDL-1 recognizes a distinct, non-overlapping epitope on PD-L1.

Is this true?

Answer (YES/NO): NO